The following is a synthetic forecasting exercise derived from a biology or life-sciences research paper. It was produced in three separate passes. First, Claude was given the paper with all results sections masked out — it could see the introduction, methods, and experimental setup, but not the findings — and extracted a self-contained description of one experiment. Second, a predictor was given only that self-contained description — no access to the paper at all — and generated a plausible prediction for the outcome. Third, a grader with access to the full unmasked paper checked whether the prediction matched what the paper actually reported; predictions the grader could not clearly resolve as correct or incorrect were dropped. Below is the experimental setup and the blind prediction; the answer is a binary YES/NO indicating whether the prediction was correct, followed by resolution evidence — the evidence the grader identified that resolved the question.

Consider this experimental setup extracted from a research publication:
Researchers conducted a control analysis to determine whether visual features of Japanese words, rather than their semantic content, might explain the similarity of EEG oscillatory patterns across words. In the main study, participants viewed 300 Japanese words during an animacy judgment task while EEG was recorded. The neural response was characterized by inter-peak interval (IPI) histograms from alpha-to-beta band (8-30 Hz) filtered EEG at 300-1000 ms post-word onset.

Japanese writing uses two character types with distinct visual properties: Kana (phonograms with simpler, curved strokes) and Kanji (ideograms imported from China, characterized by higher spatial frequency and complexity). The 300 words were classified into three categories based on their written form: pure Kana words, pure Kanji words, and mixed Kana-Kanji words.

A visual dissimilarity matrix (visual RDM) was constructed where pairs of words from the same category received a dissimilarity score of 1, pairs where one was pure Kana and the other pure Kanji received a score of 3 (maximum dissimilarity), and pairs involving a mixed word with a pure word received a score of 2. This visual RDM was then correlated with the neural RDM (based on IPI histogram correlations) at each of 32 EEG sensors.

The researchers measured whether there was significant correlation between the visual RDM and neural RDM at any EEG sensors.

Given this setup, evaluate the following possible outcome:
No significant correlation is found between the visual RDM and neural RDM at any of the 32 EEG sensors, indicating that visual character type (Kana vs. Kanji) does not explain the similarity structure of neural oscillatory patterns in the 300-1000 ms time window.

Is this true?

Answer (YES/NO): YES